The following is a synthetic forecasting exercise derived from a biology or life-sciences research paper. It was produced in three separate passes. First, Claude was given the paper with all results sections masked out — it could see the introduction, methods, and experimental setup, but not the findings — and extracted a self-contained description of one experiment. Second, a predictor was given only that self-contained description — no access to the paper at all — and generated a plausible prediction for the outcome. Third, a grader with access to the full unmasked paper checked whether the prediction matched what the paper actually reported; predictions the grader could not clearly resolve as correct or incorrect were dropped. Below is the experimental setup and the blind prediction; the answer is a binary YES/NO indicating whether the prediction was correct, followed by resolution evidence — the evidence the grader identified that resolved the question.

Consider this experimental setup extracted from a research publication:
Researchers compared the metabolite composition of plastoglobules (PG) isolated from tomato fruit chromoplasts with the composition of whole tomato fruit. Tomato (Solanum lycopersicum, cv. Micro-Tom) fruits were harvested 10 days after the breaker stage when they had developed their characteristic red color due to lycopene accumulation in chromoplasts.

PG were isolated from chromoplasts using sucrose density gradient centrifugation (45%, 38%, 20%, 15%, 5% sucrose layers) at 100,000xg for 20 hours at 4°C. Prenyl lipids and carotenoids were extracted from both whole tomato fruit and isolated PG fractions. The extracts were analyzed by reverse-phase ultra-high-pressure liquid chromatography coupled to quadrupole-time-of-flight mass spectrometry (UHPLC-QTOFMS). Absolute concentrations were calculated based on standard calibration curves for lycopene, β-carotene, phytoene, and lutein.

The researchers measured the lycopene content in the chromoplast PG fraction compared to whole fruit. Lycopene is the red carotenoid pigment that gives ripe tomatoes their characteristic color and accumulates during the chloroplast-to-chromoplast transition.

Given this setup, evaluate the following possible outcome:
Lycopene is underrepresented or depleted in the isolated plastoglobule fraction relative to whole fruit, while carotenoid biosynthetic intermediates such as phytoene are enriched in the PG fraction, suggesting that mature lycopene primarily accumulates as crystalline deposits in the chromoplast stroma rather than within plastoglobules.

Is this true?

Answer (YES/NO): NO